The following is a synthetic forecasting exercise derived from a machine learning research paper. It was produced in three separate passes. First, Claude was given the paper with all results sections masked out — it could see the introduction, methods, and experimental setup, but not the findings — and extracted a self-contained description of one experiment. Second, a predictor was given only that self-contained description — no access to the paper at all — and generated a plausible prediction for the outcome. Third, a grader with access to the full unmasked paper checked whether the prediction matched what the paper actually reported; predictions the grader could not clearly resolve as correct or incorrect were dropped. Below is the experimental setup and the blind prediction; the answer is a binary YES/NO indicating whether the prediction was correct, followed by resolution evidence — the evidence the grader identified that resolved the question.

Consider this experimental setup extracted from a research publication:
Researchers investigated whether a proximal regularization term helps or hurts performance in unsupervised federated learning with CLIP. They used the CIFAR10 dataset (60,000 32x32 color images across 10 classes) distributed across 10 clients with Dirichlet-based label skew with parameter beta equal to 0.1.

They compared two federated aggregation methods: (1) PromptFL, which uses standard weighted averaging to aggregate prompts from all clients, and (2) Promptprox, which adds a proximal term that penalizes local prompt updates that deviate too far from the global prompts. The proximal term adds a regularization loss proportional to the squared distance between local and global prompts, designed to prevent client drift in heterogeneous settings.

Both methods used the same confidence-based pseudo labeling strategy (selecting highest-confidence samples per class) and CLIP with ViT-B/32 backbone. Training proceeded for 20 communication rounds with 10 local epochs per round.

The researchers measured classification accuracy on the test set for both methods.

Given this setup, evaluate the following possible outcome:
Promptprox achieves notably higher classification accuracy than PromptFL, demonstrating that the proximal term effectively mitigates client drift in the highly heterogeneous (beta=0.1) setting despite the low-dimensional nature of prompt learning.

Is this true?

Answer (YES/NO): NO